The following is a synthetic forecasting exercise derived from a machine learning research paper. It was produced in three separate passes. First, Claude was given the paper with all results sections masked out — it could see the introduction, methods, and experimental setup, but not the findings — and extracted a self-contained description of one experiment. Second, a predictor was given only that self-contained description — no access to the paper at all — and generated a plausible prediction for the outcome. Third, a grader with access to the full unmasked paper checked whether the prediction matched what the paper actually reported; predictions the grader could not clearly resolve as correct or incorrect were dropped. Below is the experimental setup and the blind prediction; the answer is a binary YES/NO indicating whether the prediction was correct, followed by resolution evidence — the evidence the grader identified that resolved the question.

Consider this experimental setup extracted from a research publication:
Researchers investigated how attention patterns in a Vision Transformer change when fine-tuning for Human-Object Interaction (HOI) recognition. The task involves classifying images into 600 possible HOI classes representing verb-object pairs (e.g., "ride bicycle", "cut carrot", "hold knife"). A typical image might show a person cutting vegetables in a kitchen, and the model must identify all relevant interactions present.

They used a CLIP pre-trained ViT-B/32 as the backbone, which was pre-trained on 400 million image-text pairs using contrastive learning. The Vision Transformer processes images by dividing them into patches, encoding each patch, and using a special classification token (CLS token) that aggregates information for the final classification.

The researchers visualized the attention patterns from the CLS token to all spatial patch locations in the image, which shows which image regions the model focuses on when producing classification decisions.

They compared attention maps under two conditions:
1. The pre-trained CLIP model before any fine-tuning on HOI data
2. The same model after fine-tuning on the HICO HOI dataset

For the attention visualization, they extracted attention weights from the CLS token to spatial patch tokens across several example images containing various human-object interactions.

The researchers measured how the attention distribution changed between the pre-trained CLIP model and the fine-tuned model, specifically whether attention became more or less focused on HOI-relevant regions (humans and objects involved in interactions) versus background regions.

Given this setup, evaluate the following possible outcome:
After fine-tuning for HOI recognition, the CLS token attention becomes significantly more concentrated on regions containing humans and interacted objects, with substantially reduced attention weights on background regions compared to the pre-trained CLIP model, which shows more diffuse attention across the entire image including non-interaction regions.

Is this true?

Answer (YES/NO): YES